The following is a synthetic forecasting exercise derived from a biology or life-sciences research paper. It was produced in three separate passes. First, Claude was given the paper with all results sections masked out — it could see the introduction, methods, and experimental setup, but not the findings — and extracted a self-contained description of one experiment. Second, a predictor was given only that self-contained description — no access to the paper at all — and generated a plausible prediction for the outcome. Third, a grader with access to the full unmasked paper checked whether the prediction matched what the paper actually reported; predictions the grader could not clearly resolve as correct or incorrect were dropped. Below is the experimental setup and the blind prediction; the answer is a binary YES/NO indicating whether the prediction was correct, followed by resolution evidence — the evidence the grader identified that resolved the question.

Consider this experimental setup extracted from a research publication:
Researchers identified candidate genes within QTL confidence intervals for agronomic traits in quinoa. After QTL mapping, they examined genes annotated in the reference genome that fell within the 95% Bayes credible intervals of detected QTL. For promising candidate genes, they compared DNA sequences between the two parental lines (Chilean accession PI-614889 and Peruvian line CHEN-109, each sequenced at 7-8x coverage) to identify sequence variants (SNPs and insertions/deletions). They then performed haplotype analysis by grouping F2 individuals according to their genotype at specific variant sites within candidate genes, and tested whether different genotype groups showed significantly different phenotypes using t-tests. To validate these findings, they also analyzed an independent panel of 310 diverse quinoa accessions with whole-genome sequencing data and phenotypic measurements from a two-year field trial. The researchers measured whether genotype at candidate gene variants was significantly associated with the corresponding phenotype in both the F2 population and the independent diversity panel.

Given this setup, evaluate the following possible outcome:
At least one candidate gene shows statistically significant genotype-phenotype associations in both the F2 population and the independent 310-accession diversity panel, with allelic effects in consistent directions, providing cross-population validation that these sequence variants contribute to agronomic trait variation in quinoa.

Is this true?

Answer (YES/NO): NO